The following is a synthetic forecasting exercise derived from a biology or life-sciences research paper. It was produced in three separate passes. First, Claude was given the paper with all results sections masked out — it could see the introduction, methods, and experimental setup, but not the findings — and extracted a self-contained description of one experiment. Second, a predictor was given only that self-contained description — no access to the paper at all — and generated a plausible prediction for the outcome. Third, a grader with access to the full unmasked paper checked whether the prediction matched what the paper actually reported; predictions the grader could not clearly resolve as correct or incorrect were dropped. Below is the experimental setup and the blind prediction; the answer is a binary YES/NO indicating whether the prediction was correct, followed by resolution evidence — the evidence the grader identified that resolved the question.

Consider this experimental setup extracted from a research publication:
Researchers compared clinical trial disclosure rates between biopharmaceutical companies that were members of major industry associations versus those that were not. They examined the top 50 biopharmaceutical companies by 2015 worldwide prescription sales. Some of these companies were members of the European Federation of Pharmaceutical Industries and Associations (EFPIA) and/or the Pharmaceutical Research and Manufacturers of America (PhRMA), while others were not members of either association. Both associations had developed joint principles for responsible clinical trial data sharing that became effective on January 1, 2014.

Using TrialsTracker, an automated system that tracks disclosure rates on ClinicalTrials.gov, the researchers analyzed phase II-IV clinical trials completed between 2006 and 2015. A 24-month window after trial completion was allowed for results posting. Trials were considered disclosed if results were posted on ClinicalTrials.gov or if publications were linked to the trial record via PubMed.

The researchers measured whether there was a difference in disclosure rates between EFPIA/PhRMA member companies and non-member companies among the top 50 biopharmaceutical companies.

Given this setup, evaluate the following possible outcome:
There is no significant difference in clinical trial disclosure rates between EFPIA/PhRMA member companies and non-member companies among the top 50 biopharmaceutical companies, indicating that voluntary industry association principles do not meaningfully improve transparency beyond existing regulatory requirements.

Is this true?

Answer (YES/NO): NO